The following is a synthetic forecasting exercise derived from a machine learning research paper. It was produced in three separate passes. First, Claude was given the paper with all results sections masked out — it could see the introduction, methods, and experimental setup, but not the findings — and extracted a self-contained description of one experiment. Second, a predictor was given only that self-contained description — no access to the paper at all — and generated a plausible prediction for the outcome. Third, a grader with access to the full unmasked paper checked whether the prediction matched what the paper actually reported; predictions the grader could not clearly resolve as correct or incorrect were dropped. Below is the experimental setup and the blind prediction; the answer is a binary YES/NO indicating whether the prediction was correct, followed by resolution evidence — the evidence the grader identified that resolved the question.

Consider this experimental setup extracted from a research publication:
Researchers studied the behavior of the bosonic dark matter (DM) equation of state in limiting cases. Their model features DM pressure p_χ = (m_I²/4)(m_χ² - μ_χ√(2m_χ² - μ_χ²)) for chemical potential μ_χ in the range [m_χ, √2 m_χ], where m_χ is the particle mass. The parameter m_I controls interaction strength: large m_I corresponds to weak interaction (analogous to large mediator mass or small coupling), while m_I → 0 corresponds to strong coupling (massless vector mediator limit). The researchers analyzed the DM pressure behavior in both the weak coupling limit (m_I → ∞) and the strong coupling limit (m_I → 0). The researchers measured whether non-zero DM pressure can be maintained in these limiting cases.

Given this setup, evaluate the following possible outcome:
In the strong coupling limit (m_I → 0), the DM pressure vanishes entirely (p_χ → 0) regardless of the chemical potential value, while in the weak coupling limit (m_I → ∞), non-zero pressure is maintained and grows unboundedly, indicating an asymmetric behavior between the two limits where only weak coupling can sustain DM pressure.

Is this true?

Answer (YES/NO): NO